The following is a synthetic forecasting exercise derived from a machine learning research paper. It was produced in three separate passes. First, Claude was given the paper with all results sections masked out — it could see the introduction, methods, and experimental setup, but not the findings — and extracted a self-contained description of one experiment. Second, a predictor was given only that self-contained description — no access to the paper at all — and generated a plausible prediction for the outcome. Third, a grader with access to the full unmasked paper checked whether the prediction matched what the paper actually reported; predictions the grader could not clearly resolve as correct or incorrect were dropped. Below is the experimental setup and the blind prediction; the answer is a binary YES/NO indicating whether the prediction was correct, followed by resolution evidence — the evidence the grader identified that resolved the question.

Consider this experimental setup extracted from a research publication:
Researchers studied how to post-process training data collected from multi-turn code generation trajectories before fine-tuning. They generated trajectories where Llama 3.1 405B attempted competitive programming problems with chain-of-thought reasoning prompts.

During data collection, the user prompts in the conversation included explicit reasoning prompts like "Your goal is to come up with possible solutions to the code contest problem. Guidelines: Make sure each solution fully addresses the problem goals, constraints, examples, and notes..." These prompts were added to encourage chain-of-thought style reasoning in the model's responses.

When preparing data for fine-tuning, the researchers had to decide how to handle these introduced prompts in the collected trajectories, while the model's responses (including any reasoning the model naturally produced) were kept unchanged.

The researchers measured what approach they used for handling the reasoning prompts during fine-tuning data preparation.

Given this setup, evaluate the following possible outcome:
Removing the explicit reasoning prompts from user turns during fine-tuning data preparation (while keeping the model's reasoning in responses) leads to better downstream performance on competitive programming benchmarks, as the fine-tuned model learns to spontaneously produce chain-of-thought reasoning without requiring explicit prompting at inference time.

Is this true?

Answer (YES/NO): YES